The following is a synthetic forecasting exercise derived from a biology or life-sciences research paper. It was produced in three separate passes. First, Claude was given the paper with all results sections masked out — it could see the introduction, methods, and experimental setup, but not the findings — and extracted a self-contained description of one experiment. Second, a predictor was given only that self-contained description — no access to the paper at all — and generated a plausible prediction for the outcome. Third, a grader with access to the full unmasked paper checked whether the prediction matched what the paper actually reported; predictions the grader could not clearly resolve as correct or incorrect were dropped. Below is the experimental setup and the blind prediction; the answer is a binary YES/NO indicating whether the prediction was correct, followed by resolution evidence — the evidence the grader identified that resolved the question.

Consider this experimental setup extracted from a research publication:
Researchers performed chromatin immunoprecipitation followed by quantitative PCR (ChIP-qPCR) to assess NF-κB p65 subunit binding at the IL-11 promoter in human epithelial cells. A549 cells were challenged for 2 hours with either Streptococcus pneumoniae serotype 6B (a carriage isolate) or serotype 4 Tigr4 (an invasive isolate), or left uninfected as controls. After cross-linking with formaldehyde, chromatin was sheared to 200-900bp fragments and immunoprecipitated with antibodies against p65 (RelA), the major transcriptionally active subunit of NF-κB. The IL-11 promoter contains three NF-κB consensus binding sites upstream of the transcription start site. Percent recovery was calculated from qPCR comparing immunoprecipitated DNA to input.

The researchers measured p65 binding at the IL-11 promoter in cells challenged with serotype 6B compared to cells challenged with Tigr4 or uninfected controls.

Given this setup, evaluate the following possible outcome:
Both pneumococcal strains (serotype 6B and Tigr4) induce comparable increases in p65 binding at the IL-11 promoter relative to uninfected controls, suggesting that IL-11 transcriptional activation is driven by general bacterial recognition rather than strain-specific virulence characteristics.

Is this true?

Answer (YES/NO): NO